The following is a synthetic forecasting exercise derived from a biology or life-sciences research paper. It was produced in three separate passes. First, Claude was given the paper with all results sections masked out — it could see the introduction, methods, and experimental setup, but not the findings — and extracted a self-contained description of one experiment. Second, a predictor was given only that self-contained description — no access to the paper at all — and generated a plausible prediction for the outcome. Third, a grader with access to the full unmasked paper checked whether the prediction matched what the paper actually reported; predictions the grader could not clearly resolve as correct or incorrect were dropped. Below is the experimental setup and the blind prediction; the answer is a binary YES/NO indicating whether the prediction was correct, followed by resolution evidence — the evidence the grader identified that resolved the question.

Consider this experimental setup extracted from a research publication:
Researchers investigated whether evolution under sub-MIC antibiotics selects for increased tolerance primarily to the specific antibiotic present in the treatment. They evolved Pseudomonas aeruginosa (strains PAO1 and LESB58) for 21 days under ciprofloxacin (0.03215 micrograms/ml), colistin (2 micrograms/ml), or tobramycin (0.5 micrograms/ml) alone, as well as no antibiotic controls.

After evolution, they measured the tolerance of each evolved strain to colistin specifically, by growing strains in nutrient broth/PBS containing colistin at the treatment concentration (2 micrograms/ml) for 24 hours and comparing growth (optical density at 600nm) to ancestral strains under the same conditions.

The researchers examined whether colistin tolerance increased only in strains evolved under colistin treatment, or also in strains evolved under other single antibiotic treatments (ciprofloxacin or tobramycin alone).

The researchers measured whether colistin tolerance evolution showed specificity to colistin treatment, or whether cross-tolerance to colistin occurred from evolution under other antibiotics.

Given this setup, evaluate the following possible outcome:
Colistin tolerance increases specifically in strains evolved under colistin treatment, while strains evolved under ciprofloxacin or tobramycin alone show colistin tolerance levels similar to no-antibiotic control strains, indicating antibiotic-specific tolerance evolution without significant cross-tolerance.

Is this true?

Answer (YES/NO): NO